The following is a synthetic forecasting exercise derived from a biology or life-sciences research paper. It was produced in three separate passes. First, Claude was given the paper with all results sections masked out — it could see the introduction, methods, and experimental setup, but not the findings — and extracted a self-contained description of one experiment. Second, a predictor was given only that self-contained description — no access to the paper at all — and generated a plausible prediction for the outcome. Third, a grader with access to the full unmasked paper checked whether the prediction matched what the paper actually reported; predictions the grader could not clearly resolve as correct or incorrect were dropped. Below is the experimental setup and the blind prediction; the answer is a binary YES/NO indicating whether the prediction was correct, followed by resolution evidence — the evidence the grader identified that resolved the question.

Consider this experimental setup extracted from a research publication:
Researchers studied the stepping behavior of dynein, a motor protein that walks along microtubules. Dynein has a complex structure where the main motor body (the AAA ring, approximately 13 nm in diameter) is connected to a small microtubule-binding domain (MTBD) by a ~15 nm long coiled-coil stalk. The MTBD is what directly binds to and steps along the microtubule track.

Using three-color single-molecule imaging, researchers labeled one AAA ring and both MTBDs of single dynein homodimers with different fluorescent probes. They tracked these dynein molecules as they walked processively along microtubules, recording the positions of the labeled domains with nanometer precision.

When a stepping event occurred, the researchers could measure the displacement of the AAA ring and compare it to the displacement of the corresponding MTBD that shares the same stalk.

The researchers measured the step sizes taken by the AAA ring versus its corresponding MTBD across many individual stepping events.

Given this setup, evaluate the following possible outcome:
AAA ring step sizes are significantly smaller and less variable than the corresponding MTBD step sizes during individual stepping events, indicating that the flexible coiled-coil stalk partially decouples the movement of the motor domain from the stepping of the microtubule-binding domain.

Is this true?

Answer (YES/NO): NO